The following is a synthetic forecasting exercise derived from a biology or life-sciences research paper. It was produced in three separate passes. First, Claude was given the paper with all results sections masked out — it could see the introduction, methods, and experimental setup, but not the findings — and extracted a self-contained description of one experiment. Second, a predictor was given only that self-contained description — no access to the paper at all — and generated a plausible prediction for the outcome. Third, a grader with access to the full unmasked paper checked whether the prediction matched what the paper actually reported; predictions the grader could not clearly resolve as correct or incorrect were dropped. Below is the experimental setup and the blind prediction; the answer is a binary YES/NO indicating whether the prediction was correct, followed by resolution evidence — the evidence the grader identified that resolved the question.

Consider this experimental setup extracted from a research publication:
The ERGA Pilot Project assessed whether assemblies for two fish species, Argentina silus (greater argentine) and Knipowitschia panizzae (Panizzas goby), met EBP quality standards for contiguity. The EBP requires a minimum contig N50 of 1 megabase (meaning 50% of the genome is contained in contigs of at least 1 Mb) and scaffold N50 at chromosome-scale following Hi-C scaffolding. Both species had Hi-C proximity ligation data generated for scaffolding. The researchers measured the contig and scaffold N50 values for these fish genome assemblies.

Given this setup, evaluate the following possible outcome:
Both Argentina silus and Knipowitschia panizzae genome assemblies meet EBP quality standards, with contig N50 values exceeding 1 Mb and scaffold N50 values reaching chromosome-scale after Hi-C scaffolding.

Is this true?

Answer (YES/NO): NO